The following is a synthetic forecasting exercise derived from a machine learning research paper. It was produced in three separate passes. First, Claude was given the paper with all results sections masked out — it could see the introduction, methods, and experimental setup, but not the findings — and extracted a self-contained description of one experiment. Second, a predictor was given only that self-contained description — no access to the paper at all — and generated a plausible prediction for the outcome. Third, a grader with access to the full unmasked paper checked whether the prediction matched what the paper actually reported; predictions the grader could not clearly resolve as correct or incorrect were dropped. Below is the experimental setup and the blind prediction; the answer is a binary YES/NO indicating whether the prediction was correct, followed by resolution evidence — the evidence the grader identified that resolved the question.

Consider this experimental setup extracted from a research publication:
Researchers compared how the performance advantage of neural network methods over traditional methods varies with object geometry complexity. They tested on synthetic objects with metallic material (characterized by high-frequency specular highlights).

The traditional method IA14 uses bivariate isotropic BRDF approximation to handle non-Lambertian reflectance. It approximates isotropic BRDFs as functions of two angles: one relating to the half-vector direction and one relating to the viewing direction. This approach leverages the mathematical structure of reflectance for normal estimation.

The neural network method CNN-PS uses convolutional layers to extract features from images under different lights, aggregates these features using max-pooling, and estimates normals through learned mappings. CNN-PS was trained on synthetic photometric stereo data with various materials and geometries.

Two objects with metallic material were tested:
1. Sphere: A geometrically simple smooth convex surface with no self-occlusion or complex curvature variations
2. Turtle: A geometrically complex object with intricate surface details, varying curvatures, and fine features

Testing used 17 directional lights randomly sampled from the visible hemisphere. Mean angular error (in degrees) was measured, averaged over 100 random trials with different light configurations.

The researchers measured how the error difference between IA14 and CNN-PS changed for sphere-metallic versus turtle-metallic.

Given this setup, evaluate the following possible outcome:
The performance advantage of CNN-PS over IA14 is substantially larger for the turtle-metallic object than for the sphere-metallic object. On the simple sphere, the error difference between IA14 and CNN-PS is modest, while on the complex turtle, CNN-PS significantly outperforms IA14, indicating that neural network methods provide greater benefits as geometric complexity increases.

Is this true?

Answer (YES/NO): YES